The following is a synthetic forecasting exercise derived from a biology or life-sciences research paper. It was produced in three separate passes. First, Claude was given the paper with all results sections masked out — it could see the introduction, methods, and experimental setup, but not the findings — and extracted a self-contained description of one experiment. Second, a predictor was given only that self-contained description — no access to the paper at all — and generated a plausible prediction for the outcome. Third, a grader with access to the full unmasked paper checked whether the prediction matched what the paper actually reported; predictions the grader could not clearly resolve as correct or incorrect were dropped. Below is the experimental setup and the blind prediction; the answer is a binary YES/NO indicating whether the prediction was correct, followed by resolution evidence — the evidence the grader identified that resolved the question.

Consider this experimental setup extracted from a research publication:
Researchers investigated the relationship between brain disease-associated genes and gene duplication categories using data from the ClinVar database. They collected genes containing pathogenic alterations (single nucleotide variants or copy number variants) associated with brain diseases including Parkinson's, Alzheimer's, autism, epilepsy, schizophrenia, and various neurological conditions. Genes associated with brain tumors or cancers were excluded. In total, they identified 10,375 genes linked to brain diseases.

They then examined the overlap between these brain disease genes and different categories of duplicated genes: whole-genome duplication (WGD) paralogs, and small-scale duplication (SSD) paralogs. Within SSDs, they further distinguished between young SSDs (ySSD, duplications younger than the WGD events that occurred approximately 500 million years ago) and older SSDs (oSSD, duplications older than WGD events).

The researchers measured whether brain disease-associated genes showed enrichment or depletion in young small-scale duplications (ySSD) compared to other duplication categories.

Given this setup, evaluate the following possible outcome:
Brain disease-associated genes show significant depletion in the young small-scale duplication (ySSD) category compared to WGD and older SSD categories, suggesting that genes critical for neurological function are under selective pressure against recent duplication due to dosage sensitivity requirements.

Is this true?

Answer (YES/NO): NO